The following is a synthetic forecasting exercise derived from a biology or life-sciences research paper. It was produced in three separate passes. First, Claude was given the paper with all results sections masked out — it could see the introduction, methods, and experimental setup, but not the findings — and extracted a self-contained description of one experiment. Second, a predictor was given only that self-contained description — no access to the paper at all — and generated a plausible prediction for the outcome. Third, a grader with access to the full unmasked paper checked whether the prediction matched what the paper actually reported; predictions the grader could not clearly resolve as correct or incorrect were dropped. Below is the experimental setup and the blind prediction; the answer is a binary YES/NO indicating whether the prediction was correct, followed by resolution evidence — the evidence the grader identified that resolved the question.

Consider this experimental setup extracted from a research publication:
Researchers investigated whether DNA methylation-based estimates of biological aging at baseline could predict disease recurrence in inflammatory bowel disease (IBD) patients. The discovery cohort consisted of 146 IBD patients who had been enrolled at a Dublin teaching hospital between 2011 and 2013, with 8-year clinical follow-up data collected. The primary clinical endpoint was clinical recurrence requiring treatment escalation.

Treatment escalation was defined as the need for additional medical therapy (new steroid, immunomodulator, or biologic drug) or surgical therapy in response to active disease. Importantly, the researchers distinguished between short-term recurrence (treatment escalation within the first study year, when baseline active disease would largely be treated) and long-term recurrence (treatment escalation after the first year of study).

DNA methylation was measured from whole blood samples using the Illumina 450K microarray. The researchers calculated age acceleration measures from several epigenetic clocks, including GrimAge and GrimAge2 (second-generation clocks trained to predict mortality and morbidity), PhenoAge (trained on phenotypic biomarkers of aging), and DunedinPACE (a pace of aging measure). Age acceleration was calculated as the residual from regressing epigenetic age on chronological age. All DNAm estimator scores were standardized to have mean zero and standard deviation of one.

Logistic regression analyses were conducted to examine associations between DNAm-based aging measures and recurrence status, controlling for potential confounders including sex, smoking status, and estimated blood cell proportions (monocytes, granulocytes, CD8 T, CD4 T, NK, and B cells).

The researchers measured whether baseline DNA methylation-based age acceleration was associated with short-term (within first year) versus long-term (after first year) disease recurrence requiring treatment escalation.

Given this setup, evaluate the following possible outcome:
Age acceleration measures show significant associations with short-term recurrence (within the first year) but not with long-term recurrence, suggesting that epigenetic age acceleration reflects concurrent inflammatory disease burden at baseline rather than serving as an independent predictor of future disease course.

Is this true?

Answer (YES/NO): NO